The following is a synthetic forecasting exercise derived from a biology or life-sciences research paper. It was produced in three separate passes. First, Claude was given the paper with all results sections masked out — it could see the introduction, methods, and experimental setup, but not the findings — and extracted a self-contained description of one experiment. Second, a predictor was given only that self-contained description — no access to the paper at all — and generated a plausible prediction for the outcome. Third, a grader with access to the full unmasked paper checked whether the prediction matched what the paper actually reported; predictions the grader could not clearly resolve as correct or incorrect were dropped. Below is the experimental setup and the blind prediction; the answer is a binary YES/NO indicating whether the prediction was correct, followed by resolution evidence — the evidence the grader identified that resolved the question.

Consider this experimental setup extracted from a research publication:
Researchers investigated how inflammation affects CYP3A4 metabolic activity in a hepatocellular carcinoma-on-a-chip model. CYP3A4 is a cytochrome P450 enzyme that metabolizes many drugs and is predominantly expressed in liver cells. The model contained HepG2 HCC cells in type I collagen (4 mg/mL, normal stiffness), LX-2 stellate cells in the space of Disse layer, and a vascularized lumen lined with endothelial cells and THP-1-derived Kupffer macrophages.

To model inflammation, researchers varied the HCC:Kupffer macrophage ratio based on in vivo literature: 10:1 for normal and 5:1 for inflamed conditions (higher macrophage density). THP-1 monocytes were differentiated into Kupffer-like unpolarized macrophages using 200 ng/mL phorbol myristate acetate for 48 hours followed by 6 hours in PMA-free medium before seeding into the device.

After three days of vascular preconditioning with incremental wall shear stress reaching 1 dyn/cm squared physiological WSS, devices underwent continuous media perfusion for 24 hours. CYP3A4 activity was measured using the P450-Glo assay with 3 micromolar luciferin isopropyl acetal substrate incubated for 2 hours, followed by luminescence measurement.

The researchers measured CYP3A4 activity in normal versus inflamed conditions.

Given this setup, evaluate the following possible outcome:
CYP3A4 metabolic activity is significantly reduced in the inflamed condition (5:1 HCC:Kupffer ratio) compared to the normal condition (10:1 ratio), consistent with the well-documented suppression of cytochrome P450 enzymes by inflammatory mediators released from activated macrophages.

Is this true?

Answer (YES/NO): YES